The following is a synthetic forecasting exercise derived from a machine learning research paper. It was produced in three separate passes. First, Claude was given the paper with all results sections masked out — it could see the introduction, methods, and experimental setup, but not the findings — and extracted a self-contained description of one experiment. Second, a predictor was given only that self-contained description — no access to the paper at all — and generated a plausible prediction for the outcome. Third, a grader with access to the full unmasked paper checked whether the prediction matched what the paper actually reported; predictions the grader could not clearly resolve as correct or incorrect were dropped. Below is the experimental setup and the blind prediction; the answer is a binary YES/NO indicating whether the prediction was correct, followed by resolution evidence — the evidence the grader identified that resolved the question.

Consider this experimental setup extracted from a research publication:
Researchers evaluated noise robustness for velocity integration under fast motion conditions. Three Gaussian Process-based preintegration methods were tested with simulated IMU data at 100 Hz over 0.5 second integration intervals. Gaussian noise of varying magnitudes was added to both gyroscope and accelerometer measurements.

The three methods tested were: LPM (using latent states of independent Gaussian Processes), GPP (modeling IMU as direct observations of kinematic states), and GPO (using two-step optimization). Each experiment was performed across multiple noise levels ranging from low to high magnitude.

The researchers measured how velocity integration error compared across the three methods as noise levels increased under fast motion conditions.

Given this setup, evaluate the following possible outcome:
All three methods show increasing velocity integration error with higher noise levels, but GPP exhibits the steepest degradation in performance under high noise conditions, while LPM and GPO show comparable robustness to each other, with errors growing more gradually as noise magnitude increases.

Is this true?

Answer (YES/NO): NO